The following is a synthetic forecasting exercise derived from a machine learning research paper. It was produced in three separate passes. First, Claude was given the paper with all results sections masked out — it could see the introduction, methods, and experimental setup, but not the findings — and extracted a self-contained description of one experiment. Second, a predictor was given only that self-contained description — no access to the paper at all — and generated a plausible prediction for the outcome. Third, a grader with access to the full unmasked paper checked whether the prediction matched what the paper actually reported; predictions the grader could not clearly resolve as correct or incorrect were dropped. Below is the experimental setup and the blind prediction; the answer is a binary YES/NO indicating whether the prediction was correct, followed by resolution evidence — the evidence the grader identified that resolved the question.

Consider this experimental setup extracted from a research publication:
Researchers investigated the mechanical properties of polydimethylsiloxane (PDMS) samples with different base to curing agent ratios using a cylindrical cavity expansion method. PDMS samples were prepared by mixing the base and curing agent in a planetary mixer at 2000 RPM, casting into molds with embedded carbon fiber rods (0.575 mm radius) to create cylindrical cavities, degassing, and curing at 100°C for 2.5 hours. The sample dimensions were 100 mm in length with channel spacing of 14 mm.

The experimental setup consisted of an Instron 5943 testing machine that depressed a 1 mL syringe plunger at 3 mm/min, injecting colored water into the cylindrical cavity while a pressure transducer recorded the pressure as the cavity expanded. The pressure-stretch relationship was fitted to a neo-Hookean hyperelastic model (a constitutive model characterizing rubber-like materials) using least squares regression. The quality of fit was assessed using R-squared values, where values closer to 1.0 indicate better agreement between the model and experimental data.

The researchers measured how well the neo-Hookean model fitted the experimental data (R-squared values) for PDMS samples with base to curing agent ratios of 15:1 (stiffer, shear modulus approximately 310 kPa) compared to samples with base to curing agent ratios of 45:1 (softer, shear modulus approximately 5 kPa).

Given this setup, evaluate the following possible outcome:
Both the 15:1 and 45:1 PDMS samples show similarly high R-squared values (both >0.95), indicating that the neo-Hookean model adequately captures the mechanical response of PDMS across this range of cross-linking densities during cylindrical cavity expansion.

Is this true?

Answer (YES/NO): NO